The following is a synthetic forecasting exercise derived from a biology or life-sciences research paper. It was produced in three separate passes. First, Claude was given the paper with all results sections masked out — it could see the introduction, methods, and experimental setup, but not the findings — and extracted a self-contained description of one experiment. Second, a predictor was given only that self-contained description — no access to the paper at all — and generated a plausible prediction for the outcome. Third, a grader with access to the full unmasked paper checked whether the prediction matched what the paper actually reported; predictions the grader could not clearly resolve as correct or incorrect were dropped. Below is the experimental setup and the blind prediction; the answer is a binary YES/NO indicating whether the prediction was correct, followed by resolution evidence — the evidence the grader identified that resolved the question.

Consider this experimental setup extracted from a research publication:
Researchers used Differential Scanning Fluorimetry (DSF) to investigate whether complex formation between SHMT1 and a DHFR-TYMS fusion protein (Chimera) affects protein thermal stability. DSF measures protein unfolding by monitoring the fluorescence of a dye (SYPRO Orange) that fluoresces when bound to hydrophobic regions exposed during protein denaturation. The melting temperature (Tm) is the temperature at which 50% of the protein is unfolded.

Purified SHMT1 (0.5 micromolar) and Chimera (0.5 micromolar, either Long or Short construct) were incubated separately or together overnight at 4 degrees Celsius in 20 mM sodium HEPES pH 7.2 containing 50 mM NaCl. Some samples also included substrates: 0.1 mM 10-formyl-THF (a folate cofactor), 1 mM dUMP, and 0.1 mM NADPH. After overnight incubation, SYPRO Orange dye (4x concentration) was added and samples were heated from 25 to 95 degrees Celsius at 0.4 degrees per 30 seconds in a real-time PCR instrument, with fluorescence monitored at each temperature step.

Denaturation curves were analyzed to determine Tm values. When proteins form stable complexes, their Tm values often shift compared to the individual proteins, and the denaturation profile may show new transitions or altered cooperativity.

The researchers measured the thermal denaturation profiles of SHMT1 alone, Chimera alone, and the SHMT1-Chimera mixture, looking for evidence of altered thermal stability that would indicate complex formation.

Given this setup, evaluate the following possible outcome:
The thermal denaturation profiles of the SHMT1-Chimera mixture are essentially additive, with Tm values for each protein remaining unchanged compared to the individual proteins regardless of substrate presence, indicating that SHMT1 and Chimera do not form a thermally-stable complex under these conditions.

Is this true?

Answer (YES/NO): NO